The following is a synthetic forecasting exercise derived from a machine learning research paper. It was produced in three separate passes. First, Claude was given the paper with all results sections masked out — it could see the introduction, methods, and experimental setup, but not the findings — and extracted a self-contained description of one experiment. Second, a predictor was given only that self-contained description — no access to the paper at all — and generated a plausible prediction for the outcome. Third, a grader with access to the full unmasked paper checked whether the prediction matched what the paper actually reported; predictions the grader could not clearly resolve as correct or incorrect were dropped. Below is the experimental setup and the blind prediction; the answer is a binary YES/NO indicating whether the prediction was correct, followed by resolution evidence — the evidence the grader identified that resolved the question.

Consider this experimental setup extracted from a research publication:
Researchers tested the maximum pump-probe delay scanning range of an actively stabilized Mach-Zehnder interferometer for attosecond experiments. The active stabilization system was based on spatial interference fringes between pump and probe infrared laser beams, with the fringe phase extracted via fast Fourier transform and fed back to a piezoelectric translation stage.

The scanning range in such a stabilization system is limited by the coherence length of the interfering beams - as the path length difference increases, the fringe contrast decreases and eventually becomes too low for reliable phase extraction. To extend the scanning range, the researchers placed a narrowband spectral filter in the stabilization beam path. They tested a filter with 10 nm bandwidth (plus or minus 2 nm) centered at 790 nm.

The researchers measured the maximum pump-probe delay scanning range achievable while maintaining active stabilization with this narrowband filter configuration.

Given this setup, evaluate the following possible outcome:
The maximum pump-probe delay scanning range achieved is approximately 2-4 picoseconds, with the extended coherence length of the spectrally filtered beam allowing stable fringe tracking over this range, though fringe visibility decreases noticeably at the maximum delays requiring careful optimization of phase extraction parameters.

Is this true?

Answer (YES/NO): NO